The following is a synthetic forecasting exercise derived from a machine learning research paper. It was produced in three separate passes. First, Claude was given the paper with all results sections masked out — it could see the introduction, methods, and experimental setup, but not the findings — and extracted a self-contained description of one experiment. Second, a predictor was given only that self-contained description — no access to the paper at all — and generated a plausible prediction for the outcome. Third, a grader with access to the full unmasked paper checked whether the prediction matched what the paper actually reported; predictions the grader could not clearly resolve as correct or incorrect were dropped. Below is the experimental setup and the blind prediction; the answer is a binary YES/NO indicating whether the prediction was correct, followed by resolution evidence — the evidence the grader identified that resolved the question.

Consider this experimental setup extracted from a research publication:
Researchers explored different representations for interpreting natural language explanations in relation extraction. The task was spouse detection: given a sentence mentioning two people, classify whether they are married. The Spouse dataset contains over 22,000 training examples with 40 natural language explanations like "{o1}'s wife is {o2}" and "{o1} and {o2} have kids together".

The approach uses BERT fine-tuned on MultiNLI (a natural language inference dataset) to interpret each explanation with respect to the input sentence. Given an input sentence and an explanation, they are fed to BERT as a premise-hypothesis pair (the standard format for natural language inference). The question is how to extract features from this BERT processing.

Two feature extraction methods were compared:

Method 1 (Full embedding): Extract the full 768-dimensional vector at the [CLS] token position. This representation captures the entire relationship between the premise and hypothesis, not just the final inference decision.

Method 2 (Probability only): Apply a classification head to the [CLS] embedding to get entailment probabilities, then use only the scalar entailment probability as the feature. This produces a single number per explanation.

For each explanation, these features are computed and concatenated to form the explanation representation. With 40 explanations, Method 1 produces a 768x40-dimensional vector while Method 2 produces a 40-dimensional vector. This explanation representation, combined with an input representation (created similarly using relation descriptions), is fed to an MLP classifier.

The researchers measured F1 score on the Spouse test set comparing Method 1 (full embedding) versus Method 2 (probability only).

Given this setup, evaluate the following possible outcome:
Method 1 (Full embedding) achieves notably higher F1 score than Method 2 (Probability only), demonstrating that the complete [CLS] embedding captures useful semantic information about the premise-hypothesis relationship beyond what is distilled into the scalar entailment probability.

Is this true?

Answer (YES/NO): YES